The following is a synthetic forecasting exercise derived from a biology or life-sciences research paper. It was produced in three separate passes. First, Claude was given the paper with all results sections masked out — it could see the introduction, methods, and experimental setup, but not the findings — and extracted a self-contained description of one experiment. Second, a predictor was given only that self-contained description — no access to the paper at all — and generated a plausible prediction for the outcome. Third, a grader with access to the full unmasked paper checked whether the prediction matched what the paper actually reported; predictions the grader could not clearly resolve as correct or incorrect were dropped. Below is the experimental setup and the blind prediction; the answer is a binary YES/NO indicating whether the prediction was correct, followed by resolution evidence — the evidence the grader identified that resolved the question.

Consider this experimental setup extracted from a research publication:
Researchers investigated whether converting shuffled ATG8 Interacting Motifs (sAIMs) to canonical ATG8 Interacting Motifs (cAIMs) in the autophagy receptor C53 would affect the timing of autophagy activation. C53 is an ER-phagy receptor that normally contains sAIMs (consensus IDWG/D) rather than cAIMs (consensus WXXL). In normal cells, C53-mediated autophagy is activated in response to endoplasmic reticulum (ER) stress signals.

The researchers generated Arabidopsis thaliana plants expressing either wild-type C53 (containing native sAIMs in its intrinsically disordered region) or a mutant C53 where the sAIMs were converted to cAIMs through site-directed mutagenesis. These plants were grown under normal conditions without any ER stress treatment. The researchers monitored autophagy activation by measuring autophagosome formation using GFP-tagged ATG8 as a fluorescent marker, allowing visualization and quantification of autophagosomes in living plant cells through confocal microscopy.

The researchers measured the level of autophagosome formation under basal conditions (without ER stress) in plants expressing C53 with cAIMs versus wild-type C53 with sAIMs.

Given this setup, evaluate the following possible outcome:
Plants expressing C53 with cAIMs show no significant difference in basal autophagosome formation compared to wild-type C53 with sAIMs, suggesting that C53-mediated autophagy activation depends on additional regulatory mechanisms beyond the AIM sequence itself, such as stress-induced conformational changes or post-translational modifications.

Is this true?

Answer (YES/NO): NO